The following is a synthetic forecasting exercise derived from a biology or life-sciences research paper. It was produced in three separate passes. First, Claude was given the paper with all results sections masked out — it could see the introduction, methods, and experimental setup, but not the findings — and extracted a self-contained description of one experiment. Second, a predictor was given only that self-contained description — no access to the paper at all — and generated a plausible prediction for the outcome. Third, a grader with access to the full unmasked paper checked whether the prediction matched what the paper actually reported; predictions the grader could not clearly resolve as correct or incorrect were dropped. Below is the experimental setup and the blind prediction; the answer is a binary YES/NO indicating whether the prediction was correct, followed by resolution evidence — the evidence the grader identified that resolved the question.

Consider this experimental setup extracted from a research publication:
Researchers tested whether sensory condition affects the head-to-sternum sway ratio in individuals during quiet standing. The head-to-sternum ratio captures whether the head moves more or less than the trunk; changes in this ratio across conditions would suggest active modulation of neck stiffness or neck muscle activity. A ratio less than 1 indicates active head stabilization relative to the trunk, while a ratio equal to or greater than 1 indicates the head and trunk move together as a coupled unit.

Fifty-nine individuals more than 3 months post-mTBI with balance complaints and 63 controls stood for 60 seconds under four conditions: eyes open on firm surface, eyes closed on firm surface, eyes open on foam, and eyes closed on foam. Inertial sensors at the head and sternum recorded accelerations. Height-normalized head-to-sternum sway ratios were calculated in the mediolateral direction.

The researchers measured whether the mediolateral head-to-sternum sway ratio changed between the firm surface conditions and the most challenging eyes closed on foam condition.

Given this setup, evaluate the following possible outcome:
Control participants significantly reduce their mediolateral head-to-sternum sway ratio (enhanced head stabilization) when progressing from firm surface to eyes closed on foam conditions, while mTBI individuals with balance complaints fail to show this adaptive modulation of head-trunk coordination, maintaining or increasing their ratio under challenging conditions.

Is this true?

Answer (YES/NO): NO